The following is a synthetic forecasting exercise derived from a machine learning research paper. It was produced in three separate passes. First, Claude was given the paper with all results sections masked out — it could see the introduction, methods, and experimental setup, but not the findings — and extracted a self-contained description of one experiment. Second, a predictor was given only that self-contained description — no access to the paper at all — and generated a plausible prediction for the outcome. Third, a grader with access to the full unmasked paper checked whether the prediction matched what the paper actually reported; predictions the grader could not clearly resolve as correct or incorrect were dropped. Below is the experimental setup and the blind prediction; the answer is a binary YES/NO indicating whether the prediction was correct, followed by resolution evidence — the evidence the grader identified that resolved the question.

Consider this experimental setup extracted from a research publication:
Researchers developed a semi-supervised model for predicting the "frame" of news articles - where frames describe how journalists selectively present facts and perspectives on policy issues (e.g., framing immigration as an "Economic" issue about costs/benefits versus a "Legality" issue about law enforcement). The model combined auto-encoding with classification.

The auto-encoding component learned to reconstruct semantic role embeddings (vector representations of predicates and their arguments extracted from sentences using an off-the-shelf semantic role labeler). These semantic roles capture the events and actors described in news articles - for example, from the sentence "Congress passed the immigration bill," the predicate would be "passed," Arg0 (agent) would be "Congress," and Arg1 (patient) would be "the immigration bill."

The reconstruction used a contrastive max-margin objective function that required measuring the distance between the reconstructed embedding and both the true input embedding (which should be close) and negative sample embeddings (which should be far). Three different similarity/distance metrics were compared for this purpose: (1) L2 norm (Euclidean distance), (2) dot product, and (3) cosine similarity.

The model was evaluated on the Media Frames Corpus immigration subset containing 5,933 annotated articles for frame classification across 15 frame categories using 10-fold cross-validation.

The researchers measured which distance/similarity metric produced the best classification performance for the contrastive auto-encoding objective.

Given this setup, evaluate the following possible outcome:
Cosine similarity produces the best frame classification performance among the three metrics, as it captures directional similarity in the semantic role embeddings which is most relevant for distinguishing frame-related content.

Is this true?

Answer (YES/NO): NO